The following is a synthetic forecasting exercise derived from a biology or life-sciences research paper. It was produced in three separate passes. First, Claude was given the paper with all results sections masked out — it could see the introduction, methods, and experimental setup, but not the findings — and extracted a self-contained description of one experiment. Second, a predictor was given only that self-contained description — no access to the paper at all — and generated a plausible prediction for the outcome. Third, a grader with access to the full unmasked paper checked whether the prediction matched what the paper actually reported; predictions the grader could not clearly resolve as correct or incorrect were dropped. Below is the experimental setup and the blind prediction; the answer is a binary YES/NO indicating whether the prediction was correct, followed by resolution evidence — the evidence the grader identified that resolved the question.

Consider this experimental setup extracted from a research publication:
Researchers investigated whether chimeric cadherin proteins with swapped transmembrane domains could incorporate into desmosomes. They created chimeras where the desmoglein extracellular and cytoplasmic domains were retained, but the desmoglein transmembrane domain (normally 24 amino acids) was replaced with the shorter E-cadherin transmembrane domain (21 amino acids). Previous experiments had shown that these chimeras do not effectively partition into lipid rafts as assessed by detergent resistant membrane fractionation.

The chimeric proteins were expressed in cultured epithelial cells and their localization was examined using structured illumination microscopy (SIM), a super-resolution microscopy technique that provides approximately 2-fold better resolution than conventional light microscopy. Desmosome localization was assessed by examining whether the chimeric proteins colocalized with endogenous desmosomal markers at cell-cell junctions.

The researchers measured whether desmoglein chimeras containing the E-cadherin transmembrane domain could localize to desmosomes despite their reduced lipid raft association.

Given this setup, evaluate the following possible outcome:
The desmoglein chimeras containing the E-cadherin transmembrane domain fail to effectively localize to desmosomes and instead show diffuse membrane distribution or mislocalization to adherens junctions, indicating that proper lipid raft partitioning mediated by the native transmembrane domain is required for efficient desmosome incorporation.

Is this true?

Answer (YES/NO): NO